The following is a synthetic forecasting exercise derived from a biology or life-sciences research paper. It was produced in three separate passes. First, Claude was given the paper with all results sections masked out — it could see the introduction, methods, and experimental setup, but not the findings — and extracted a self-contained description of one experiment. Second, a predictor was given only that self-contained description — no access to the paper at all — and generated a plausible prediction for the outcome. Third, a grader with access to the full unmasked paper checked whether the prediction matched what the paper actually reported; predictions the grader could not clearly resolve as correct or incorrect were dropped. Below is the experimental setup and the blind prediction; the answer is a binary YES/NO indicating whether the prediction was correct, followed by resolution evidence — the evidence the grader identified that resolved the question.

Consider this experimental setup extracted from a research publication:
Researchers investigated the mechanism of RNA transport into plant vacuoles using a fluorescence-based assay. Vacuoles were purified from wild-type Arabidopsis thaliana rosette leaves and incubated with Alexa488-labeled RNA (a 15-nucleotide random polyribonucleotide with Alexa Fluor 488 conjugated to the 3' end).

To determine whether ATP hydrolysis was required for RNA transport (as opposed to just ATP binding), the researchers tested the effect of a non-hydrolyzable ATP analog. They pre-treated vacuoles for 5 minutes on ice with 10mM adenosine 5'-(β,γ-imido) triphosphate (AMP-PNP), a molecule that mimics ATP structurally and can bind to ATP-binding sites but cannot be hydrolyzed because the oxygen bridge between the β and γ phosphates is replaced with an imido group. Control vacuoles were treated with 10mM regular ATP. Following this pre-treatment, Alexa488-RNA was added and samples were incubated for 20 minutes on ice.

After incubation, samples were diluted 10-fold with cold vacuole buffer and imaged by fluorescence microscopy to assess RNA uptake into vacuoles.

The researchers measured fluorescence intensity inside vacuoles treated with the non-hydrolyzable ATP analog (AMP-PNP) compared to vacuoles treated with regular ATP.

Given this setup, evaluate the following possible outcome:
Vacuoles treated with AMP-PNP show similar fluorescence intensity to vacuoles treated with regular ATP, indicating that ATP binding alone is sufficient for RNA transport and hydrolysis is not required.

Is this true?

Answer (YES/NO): NO